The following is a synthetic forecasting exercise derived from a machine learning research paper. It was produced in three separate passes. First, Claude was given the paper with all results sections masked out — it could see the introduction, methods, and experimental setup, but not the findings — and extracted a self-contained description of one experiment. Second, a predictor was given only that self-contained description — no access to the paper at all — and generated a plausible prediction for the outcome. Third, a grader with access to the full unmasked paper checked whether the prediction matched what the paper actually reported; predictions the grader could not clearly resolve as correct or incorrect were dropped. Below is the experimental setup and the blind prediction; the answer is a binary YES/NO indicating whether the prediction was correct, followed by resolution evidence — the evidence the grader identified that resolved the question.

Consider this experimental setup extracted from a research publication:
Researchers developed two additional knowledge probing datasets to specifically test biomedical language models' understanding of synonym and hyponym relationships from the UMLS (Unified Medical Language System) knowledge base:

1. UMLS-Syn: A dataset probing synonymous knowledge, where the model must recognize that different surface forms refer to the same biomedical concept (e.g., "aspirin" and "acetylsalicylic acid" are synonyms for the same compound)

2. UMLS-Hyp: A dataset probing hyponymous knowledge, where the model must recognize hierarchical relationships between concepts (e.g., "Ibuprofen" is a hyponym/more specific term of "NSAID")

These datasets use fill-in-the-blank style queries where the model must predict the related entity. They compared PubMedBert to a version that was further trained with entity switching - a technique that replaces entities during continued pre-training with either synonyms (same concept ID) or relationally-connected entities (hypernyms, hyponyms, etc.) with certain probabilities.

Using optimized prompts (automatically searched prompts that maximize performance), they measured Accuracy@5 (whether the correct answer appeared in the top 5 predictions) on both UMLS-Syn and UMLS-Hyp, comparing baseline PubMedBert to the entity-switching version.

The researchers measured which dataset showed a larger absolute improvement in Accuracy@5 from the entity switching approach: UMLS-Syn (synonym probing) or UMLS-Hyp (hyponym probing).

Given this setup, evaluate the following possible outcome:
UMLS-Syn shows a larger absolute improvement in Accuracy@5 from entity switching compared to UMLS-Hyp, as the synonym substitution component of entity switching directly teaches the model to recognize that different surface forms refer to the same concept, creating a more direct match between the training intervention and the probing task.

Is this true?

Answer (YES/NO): YES